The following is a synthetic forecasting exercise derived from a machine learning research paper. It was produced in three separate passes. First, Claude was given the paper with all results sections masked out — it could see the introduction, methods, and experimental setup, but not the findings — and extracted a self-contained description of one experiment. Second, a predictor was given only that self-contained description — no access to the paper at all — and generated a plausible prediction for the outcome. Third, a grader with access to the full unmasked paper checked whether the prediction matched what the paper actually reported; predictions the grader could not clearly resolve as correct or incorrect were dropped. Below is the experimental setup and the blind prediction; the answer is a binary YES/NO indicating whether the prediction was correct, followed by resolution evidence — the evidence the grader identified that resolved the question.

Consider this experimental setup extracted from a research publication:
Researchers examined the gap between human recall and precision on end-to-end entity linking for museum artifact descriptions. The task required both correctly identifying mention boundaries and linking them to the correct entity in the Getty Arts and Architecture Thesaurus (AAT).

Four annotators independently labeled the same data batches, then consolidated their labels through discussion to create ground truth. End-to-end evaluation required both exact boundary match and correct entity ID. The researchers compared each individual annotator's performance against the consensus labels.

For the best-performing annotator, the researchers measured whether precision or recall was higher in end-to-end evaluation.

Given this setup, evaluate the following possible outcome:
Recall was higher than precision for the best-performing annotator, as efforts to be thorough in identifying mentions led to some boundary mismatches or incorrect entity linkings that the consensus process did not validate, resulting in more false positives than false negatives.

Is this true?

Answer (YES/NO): NO